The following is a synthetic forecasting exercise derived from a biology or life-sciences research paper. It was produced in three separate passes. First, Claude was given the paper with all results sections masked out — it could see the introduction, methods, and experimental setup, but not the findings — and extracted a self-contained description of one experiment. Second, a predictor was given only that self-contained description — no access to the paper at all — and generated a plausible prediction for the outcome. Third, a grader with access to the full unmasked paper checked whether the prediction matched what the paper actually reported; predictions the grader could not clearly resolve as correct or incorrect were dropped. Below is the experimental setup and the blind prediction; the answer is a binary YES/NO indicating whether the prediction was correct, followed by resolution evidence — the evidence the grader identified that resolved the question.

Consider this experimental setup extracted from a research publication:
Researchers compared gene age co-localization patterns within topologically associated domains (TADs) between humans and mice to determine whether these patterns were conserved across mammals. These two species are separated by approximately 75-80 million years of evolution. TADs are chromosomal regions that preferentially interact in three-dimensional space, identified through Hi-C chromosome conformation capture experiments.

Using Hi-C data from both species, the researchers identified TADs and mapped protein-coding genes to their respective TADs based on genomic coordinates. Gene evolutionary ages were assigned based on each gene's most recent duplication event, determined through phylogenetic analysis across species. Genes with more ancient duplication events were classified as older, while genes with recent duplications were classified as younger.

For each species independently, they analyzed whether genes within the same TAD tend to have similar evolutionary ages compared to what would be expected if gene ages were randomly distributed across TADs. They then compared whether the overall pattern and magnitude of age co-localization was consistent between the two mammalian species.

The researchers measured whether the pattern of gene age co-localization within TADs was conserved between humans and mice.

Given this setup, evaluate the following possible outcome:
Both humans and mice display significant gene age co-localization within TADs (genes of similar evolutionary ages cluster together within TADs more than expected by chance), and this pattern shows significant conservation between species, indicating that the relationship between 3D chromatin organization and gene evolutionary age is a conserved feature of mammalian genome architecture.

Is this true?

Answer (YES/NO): YES